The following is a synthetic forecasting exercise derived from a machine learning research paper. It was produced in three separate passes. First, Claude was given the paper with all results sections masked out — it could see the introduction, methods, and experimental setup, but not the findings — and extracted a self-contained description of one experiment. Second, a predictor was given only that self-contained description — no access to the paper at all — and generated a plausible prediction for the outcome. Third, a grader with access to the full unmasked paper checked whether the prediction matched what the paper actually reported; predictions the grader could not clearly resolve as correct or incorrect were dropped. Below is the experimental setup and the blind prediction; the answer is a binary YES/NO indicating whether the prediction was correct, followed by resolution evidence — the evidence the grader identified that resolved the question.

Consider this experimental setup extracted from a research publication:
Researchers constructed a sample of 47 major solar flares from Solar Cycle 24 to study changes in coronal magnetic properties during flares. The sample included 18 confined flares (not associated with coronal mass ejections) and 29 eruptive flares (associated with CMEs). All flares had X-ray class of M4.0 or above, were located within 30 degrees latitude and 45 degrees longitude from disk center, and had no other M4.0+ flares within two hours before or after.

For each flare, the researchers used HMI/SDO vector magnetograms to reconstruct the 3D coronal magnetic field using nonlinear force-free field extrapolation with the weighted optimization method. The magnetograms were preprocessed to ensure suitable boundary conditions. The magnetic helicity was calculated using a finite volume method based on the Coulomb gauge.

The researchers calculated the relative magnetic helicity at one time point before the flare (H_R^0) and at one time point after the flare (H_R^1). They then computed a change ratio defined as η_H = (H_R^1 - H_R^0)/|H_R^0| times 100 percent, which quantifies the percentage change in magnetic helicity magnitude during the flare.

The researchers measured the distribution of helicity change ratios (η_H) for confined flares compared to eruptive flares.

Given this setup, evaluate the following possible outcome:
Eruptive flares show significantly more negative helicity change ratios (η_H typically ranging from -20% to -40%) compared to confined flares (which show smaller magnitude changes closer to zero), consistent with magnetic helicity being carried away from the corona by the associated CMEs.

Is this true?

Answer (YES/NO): NO